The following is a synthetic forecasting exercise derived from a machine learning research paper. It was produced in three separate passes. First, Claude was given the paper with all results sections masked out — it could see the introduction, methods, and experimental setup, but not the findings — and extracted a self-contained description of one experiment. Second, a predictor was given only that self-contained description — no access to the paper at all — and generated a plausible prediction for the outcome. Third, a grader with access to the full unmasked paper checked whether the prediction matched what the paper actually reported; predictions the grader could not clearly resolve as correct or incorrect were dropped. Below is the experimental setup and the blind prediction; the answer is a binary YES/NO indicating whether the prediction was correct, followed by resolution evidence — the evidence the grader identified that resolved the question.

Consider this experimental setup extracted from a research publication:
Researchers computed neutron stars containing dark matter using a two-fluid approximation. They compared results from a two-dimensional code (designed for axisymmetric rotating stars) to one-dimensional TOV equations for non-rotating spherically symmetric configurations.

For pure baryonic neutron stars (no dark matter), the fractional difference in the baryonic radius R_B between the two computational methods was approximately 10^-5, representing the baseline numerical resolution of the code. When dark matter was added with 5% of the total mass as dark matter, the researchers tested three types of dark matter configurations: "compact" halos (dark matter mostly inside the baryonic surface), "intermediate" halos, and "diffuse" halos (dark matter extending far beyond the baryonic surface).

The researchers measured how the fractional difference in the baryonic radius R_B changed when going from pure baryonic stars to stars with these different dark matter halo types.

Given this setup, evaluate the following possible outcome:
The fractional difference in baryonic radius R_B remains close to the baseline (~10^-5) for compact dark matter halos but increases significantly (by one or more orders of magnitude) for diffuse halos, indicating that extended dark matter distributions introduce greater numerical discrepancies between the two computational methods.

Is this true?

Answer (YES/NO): YES